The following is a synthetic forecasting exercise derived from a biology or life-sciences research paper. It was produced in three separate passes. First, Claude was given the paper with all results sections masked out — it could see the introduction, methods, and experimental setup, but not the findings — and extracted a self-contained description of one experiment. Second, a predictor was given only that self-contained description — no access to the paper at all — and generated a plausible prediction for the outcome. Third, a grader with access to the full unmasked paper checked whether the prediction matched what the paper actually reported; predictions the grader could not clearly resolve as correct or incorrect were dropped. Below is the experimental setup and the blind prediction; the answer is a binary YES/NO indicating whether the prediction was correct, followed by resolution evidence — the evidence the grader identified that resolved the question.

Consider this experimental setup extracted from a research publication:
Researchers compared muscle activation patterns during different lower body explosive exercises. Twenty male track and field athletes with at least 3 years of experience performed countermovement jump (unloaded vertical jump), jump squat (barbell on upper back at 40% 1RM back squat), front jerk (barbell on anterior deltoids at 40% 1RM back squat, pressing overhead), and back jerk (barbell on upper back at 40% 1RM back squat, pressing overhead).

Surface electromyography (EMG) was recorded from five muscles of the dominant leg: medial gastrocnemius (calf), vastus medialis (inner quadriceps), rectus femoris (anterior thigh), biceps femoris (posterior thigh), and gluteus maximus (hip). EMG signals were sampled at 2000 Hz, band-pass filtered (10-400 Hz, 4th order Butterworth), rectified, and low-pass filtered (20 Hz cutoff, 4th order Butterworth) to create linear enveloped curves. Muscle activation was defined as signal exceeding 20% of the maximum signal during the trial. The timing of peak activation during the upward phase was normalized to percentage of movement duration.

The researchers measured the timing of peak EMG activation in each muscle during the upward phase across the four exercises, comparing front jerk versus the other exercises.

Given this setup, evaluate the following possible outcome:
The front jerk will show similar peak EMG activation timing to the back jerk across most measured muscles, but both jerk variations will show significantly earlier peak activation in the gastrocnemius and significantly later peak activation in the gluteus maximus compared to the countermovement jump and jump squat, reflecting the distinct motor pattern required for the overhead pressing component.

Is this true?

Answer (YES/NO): NO